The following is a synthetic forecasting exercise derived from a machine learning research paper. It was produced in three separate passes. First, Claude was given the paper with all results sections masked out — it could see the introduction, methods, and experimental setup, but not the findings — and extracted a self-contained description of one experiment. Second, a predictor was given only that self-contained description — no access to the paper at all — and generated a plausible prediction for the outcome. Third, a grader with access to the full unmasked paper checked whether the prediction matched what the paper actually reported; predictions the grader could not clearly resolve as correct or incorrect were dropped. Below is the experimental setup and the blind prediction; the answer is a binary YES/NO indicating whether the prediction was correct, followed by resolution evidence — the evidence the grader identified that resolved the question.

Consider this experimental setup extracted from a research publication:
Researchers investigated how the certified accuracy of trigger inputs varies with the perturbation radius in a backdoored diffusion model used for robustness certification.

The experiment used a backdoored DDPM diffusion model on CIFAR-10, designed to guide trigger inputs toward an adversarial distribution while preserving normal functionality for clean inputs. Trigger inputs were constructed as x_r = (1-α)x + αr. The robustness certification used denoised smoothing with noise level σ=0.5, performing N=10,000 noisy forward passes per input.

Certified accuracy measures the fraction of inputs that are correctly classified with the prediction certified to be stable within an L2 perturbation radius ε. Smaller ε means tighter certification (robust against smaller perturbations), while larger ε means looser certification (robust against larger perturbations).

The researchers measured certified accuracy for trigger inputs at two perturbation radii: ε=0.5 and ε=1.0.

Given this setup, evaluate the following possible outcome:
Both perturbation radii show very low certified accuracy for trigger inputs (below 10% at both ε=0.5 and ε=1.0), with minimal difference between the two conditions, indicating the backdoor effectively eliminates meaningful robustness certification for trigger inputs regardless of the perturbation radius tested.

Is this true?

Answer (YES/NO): NO